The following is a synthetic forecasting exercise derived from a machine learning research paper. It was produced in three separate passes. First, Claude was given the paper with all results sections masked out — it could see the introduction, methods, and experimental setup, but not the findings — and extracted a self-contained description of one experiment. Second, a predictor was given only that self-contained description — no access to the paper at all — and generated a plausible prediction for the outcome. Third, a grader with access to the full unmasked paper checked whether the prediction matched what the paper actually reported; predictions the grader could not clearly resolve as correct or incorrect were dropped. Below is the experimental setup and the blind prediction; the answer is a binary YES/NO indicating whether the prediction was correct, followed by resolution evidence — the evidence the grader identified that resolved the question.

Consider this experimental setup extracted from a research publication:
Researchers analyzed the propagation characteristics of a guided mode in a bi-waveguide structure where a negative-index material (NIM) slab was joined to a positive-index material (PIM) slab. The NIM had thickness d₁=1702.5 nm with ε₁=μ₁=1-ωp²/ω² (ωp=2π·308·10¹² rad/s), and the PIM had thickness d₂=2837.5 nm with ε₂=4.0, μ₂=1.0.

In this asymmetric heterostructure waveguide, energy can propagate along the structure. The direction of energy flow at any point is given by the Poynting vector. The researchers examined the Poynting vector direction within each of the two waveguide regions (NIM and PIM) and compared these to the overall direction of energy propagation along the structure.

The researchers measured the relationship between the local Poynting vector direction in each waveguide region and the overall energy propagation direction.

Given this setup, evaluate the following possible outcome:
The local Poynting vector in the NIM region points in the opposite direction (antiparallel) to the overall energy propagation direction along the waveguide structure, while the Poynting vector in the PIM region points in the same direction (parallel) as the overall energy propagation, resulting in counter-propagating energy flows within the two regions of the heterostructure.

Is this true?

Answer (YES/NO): NO